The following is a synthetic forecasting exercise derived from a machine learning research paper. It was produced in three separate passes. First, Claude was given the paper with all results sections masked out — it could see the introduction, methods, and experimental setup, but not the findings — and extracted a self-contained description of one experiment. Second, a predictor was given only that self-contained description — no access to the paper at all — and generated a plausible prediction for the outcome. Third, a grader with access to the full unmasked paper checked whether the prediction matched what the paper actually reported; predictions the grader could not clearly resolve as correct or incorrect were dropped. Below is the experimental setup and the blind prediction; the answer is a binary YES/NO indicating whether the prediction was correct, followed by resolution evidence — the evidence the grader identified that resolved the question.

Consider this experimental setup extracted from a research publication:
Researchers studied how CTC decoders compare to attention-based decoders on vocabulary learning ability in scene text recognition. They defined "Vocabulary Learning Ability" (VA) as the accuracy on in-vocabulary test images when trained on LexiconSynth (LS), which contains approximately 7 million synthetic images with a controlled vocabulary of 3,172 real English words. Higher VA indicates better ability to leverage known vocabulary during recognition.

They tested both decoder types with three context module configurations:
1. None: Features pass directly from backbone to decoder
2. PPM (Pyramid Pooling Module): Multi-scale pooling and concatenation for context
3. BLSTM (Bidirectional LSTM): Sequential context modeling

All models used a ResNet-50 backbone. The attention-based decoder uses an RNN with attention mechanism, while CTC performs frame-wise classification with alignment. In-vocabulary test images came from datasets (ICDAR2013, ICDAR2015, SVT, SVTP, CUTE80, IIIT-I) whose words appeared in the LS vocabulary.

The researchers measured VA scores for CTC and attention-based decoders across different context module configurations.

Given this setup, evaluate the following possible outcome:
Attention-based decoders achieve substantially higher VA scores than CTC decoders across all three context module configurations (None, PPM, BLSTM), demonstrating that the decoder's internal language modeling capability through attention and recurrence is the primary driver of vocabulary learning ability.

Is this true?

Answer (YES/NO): NO